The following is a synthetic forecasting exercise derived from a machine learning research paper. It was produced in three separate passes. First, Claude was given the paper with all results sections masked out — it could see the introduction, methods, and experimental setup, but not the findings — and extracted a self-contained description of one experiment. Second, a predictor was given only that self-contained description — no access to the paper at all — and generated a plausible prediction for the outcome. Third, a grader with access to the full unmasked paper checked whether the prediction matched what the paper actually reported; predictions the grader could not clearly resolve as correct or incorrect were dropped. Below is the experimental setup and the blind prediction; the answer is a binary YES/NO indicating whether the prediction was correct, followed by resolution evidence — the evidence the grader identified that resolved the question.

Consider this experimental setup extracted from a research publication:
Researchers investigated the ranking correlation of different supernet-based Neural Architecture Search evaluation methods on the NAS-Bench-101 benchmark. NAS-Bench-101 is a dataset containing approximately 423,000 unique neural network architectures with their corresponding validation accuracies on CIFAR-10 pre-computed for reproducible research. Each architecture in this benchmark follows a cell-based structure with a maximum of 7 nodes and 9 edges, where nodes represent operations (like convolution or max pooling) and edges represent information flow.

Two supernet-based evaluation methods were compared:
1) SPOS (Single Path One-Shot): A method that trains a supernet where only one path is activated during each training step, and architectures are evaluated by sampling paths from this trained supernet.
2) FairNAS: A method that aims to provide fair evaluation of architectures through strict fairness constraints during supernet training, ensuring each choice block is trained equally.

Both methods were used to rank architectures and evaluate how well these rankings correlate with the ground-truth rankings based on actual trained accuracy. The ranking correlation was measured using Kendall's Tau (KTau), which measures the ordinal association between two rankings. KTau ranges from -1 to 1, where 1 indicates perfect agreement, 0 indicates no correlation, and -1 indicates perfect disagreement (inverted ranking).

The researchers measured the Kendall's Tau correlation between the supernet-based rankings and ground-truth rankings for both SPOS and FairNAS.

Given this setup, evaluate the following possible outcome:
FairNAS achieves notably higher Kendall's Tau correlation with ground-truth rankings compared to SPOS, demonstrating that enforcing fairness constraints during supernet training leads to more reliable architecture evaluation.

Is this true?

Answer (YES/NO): NO